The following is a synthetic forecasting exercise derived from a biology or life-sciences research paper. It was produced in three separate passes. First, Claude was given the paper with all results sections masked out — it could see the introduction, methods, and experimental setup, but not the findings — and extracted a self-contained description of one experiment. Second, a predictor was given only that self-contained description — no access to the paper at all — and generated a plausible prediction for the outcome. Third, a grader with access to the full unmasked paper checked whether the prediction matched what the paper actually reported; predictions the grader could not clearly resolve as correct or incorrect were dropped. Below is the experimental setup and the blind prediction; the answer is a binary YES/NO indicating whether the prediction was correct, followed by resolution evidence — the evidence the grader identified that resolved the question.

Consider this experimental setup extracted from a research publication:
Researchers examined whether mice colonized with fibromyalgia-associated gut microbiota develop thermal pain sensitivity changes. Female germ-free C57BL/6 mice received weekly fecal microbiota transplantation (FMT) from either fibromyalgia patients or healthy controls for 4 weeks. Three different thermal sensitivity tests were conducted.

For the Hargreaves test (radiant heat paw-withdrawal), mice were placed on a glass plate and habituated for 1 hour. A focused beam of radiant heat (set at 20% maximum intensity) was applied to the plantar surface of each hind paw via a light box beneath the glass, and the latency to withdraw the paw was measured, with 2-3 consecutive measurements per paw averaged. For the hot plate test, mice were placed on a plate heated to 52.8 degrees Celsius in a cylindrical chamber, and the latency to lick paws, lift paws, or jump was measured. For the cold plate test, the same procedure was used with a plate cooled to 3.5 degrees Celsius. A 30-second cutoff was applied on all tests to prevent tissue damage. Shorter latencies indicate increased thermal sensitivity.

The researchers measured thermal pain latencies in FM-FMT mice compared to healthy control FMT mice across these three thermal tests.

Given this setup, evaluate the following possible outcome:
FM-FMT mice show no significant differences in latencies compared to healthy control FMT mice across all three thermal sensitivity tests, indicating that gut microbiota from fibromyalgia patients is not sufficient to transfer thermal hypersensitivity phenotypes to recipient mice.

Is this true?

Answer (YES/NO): NO